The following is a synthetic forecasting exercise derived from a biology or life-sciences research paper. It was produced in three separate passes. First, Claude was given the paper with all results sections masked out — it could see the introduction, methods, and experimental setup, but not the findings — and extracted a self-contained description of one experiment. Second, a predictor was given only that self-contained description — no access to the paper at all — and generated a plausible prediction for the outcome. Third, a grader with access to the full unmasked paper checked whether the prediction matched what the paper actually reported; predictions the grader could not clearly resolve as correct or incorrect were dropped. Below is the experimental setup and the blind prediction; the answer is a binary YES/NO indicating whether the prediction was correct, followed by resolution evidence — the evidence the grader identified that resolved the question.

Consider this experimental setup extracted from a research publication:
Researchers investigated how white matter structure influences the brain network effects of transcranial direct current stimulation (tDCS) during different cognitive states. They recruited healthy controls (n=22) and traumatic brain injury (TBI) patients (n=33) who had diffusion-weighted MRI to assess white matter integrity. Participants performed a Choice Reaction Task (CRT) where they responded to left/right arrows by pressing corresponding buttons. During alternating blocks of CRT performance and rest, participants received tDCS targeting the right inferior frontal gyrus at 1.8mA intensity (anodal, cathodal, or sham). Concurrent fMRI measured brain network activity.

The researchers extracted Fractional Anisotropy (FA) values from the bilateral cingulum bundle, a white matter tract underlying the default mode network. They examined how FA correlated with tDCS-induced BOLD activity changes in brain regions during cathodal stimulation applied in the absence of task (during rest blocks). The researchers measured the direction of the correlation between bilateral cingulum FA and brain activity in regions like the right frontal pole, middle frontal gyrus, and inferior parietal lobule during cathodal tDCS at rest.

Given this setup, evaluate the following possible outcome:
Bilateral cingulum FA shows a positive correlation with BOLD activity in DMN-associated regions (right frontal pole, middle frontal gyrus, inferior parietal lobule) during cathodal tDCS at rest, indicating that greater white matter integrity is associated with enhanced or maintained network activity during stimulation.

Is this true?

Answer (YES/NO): YES